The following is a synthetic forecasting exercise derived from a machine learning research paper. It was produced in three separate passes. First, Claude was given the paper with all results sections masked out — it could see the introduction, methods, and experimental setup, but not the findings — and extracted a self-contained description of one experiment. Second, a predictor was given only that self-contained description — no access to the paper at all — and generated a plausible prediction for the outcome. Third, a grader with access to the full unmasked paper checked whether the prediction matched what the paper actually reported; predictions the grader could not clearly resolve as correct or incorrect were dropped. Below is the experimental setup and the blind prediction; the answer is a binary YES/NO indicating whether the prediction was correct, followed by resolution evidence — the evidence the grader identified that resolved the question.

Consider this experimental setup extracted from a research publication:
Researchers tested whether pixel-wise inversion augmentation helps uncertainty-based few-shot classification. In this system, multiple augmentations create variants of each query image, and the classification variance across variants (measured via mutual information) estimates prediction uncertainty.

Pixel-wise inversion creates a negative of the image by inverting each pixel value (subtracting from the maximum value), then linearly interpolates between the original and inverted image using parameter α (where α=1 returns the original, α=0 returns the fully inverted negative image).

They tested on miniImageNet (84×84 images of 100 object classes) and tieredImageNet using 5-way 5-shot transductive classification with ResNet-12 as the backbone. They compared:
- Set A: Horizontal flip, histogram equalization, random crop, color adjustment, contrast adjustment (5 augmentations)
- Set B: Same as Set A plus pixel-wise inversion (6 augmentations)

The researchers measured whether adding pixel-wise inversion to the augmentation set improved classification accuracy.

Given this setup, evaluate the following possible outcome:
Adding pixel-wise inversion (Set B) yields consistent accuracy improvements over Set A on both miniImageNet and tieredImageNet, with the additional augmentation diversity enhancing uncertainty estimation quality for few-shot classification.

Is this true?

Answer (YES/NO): NO